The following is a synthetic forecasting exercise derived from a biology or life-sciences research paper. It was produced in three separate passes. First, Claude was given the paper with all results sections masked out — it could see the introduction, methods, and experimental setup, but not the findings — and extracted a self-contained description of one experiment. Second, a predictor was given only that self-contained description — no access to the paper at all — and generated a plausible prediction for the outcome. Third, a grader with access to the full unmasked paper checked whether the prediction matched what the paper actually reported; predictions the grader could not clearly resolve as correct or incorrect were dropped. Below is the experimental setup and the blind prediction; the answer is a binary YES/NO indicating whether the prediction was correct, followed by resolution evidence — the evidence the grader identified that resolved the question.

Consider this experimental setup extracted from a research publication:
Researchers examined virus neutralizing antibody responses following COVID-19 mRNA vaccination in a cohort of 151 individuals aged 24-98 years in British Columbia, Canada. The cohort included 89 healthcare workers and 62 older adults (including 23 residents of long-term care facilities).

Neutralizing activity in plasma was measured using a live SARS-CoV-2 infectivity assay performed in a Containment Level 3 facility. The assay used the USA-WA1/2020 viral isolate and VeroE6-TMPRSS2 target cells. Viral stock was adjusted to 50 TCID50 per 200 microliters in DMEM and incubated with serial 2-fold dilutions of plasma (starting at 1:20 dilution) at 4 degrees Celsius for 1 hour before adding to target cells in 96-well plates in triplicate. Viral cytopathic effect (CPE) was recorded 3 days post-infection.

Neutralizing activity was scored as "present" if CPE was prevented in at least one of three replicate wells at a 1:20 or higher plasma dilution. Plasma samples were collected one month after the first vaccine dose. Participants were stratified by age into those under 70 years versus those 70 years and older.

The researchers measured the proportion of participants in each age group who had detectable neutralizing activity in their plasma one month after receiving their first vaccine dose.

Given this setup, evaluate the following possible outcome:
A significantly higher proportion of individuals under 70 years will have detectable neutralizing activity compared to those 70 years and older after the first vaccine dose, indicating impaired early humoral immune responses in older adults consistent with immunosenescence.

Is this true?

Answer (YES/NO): YES